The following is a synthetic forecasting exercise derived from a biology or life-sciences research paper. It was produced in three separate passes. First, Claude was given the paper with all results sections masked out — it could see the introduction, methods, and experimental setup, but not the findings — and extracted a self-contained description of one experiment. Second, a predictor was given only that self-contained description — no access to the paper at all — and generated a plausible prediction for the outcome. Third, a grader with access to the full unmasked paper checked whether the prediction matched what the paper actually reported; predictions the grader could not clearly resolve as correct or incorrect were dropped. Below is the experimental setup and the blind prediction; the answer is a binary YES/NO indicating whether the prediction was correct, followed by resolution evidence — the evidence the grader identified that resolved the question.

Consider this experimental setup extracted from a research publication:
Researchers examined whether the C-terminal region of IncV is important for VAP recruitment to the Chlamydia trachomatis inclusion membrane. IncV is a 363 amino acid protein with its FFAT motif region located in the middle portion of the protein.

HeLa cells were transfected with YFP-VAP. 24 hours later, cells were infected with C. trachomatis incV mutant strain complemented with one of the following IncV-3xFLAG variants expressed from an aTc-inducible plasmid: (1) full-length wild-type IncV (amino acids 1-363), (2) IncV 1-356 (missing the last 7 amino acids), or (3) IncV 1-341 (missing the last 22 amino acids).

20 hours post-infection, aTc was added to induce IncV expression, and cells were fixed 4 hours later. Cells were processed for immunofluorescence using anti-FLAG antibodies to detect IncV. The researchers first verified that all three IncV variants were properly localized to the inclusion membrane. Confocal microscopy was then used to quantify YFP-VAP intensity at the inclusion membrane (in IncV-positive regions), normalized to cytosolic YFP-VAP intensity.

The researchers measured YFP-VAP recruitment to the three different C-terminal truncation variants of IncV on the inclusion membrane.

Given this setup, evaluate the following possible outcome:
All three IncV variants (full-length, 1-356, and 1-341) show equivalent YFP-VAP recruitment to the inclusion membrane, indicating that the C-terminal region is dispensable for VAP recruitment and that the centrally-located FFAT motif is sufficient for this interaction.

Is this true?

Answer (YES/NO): NO